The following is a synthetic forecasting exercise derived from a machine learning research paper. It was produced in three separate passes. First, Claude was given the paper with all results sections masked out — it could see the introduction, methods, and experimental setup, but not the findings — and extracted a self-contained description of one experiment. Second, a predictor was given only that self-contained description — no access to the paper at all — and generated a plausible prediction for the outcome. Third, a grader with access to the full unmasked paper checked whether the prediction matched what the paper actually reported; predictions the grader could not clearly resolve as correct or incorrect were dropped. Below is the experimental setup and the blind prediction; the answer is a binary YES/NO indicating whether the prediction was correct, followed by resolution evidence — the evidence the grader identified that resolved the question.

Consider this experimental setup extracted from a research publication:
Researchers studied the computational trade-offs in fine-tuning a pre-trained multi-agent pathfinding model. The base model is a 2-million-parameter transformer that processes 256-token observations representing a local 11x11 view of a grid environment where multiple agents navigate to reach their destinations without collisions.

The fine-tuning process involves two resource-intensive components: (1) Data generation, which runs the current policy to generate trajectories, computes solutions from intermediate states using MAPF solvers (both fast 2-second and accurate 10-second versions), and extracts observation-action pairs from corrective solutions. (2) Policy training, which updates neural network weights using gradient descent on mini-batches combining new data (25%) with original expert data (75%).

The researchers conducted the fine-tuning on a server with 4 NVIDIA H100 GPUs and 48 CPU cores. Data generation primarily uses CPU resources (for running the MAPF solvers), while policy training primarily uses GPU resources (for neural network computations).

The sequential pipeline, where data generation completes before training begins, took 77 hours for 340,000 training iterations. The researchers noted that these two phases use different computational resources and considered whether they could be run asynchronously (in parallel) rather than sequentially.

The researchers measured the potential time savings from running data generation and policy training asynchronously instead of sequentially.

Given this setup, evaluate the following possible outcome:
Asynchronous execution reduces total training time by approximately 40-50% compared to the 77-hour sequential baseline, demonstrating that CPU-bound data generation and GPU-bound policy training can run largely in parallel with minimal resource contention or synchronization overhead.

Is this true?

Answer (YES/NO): YES